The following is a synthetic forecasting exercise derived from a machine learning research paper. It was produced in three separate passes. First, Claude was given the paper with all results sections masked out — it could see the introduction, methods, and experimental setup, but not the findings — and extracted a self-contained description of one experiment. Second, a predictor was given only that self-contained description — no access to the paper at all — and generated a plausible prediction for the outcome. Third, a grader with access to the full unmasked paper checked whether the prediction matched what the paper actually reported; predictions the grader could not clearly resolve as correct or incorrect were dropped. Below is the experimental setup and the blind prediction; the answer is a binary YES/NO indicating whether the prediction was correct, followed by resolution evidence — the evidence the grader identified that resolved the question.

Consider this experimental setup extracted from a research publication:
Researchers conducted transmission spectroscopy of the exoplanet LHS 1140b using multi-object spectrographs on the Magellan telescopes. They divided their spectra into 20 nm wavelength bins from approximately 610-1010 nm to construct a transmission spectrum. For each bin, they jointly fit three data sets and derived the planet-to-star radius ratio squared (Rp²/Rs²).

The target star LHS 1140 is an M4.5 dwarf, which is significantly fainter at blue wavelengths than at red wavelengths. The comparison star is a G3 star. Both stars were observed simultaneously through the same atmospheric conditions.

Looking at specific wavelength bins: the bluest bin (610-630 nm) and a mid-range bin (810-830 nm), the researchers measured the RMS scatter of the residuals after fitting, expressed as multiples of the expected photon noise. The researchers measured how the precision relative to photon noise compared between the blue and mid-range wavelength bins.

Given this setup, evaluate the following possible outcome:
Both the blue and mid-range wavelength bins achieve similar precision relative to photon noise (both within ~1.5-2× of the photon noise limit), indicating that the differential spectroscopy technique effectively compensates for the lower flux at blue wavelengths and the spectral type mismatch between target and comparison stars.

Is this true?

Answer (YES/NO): NO